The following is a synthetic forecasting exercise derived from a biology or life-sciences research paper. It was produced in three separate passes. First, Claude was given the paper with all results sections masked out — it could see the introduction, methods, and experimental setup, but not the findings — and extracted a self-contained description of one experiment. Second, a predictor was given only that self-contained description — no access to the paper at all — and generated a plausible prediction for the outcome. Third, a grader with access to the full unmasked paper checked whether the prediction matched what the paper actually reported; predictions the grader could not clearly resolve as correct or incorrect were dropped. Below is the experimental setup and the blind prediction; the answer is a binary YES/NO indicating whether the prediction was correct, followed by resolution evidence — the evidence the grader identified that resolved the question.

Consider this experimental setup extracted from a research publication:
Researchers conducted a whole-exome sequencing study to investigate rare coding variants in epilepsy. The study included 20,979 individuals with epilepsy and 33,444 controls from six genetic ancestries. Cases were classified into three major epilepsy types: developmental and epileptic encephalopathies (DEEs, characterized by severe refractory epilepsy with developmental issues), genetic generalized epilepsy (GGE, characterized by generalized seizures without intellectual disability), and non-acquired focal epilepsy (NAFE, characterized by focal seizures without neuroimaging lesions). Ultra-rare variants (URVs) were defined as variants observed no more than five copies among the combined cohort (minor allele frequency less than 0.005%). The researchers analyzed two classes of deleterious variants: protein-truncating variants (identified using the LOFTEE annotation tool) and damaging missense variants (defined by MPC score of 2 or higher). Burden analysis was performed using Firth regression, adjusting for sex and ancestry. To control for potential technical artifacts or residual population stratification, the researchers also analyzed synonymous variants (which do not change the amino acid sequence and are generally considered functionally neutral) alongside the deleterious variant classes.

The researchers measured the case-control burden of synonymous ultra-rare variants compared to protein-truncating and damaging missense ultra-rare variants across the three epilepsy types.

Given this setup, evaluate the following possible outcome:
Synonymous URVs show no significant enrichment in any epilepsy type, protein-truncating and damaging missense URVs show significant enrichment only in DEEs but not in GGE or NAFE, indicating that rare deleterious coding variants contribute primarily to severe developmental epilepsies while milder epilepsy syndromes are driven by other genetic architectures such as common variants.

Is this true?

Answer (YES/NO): NO